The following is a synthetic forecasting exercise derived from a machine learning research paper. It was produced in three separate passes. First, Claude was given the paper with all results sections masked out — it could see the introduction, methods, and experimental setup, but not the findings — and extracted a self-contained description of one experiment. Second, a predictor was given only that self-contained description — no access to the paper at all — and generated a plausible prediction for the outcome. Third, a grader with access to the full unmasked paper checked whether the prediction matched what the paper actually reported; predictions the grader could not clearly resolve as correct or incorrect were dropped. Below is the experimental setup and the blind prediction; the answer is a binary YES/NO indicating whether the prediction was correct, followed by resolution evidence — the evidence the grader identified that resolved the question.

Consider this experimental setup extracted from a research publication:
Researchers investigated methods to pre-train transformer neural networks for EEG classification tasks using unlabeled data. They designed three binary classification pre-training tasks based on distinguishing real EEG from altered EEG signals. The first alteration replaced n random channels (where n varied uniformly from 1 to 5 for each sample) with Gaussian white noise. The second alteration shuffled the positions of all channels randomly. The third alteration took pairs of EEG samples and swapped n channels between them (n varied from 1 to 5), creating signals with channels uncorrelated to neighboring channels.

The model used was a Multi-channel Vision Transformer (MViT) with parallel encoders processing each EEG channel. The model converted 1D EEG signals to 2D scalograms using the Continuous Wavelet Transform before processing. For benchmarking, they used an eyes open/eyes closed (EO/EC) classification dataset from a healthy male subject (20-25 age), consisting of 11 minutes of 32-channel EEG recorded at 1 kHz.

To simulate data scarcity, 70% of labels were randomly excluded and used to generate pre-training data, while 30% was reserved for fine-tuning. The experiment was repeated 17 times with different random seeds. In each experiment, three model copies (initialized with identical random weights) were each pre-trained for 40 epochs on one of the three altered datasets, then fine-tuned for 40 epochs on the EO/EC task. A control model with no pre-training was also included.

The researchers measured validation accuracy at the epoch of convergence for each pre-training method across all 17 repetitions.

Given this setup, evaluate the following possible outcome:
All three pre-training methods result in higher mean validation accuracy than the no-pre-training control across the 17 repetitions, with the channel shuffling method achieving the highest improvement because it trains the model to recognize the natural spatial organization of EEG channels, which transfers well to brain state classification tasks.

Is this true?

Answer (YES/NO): NO